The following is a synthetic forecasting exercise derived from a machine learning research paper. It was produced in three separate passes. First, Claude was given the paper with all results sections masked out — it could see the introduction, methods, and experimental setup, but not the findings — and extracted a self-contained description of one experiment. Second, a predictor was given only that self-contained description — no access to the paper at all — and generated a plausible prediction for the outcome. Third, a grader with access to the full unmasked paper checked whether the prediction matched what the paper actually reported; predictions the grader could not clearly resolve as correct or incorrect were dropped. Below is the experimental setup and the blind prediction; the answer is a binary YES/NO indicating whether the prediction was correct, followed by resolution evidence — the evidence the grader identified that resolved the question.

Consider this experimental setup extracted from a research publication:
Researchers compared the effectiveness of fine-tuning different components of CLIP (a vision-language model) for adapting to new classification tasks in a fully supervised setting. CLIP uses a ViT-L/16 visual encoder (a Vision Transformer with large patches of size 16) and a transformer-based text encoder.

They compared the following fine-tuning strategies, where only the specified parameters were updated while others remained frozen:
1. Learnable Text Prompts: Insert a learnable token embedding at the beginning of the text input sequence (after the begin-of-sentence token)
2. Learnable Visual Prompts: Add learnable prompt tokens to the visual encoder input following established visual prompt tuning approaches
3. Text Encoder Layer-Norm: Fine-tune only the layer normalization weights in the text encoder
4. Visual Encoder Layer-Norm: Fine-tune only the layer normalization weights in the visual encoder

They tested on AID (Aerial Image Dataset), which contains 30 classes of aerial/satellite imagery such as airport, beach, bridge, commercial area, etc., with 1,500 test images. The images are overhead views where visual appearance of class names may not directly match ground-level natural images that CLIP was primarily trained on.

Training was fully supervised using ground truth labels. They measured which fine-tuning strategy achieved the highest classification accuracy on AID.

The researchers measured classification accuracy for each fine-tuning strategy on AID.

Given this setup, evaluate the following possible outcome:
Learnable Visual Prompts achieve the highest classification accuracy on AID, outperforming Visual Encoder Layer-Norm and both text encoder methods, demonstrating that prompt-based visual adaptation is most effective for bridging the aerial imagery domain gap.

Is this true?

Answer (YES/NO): NO